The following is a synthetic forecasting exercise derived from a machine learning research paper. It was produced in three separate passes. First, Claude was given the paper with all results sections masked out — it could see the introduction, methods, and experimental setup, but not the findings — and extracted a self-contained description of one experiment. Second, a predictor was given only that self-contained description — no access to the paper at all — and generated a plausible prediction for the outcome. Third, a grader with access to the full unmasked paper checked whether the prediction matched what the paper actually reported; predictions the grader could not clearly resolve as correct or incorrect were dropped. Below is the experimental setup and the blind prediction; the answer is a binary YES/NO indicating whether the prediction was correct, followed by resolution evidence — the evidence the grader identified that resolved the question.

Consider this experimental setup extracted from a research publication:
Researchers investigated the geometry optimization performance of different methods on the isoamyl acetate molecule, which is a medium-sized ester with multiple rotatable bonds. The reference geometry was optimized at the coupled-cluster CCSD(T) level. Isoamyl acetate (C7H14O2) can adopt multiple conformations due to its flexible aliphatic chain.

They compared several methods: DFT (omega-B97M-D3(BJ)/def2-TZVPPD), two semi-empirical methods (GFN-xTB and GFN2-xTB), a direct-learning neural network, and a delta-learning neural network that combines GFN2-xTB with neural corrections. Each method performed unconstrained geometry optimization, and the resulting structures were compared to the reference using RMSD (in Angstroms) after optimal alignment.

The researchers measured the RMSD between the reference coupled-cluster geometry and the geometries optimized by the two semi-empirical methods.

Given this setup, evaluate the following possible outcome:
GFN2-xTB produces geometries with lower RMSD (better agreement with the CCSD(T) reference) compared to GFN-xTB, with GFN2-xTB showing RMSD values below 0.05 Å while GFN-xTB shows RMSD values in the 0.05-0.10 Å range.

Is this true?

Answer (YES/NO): NO